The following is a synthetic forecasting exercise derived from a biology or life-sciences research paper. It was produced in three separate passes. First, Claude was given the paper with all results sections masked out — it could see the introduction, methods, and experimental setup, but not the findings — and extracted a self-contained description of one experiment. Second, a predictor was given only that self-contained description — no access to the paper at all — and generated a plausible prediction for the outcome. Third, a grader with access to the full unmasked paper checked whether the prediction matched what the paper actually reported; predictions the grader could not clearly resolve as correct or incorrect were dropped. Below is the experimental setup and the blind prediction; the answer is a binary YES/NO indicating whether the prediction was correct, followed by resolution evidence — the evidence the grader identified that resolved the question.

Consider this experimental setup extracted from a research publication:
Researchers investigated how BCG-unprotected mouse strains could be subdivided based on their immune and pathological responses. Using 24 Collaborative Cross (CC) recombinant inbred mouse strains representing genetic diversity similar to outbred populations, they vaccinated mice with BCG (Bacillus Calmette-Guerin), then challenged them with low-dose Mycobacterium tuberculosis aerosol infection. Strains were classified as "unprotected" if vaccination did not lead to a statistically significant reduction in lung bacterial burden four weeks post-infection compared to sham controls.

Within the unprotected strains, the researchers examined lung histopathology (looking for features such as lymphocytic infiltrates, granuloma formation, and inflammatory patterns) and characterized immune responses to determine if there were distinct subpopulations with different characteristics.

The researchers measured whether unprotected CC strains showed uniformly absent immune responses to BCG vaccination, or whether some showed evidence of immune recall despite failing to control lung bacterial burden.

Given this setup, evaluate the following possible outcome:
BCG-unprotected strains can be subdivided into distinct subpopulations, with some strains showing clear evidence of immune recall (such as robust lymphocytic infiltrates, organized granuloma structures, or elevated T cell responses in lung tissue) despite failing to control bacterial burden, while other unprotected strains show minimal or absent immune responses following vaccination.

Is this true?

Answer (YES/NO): YES